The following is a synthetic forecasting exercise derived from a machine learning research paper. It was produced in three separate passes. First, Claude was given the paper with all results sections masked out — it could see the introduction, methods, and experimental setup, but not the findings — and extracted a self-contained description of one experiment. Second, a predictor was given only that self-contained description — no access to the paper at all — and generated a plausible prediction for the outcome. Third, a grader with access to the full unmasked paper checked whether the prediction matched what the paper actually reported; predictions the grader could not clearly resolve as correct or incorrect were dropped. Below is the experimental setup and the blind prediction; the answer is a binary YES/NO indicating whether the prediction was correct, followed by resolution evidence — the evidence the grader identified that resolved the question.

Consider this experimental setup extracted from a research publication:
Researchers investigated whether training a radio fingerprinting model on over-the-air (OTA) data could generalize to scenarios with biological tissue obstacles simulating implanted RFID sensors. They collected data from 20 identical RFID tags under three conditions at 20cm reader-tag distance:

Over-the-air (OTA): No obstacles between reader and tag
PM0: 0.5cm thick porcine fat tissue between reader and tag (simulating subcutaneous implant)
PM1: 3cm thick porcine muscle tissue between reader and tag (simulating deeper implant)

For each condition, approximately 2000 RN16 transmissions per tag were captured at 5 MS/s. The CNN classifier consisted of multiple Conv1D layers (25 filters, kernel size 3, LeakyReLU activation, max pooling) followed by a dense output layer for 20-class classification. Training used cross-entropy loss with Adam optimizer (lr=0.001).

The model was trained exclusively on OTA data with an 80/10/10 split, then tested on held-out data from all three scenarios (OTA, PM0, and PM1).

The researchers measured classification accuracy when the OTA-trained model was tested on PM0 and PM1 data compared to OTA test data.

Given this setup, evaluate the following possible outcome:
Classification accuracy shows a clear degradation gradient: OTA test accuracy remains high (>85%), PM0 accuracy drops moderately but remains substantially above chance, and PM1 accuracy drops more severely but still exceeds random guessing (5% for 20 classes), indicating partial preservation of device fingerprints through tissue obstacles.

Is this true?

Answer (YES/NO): NO